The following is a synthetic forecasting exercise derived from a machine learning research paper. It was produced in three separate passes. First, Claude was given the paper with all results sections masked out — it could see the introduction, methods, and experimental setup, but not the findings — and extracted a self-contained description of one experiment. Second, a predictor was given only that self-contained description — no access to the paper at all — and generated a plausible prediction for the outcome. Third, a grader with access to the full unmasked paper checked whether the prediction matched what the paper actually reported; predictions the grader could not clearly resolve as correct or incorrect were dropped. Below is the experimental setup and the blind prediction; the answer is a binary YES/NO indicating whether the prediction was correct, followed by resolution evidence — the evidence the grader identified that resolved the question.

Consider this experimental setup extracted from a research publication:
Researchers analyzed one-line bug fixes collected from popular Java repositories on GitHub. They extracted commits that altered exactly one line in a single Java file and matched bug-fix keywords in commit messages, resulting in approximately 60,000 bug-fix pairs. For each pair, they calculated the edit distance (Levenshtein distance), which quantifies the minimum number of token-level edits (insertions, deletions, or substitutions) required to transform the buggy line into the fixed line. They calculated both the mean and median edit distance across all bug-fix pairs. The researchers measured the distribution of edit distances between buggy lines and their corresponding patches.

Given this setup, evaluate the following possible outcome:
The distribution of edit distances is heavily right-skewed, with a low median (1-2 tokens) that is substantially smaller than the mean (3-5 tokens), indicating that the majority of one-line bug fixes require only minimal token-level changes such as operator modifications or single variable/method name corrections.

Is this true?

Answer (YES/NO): YES